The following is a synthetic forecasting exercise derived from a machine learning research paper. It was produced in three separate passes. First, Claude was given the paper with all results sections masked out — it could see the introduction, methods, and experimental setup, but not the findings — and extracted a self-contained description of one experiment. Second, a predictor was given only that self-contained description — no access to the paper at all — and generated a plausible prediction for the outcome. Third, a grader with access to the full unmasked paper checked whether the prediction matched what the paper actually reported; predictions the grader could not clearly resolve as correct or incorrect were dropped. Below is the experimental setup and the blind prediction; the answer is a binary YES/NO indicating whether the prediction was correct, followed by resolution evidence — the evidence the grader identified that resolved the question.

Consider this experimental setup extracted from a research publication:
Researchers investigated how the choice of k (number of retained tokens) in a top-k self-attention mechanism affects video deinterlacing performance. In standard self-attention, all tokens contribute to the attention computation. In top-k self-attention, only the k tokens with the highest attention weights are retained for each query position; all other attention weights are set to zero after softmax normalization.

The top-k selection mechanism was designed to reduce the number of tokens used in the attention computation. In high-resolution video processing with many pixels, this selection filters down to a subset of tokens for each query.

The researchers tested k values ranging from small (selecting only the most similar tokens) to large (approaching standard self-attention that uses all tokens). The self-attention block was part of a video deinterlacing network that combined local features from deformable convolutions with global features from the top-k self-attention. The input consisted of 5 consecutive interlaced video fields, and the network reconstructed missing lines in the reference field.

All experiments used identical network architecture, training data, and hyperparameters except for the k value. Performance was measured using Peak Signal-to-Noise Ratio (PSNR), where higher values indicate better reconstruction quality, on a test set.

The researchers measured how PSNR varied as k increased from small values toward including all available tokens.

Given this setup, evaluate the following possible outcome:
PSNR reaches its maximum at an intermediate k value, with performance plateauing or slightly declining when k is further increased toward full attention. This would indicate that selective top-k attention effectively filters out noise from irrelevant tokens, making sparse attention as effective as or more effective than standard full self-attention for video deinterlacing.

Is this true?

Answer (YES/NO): YES